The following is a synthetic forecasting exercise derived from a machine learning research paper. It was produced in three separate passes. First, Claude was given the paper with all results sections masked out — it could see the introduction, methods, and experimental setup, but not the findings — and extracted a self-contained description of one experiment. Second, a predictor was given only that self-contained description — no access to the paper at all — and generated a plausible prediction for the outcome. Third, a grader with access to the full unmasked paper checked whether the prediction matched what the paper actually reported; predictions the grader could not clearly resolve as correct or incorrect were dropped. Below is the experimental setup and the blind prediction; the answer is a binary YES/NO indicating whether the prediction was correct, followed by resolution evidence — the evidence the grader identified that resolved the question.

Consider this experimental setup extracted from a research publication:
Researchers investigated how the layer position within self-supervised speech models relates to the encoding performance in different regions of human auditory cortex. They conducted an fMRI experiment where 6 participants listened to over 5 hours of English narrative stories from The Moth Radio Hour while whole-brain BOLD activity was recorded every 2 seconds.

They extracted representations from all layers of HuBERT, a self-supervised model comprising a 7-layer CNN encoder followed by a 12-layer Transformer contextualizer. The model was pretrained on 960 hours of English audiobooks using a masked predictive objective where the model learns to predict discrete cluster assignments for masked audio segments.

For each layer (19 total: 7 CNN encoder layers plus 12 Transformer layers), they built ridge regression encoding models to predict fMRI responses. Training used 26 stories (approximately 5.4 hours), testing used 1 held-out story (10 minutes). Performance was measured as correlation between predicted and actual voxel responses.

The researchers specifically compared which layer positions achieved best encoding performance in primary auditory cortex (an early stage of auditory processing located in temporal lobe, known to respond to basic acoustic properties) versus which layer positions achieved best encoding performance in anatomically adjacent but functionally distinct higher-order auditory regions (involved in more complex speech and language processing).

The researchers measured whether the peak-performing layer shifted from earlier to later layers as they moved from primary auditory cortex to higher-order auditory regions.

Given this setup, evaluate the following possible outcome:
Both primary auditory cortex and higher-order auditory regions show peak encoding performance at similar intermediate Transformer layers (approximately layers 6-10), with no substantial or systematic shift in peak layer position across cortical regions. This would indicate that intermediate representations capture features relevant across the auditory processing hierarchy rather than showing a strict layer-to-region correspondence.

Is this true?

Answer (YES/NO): NO